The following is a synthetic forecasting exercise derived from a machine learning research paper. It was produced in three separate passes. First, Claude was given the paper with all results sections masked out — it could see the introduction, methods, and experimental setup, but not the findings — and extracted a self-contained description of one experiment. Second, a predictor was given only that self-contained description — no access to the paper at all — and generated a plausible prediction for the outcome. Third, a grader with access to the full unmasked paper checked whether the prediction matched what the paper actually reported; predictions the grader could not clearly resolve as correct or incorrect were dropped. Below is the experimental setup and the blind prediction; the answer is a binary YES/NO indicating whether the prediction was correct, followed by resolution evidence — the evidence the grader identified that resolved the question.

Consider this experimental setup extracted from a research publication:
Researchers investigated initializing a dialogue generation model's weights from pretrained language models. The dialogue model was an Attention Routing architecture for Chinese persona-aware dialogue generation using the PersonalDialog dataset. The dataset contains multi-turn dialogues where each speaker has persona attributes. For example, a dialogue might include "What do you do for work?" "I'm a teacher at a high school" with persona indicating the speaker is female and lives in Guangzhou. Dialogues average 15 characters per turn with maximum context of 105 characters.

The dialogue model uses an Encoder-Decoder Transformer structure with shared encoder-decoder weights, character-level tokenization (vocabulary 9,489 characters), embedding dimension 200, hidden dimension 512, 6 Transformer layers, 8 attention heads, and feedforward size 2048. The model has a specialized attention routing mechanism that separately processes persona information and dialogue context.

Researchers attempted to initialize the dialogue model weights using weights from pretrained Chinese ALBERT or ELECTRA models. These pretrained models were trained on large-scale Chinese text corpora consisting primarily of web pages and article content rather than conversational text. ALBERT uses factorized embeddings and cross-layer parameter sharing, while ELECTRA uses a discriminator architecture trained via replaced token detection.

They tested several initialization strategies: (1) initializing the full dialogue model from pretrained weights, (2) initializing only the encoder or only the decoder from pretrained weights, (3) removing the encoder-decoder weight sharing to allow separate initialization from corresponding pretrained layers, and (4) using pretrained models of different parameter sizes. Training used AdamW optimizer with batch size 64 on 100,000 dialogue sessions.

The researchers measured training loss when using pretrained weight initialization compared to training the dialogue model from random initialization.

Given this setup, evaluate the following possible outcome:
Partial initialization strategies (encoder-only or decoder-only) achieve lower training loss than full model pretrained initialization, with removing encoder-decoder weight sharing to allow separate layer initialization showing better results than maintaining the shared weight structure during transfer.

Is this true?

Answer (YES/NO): NO